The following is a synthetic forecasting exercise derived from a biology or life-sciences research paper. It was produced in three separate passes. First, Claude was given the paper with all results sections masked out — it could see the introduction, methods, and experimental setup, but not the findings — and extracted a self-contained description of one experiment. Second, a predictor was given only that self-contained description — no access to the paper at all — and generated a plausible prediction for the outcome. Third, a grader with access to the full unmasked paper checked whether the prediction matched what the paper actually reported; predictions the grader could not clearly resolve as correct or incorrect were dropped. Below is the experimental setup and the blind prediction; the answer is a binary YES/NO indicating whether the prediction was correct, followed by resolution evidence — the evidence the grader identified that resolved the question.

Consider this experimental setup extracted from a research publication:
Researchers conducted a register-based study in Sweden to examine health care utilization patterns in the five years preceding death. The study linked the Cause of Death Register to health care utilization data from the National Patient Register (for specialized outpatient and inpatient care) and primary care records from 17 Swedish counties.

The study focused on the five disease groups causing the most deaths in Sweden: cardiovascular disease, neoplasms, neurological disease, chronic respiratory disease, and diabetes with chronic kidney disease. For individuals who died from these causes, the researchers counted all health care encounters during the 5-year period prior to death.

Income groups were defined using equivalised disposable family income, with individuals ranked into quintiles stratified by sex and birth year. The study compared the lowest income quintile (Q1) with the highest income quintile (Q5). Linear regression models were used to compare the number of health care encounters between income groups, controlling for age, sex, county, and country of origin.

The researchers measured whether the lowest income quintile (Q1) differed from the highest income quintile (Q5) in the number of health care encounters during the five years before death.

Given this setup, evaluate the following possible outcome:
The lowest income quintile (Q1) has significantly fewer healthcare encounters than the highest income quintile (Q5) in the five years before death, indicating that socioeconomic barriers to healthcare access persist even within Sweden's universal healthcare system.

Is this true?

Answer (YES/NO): NO